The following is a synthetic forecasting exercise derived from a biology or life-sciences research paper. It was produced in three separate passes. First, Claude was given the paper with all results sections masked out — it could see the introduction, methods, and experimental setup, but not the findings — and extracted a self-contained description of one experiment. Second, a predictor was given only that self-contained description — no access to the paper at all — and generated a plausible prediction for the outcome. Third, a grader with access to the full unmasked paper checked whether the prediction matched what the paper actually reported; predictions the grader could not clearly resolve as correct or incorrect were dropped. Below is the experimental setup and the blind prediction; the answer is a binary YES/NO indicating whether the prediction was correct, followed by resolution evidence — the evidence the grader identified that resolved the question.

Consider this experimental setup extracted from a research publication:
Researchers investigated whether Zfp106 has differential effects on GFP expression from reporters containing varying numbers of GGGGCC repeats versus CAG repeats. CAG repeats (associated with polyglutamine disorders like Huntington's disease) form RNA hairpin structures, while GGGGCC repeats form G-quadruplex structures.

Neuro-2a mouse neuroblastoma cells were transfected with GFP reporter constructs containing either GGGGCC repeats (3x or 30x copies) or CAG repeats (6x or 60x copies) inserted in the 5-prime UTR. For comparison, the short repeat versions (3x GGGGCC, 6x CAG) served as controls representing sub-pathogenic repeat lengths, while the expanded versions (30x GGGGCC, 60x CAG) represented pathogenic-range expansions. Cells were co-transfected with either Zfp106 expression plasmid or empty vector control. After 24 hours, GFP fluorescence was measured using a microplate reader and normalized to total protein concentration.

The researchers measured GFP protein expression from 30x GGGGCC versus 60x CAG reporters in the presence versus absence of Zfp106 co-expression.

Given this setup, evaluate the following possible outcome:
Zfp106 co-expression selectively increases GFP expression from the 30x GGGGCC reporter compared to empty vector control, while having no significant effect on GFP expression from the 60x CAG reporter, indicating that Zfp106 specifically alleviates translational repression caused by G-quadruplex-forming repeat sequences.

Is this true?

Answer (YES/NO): NO